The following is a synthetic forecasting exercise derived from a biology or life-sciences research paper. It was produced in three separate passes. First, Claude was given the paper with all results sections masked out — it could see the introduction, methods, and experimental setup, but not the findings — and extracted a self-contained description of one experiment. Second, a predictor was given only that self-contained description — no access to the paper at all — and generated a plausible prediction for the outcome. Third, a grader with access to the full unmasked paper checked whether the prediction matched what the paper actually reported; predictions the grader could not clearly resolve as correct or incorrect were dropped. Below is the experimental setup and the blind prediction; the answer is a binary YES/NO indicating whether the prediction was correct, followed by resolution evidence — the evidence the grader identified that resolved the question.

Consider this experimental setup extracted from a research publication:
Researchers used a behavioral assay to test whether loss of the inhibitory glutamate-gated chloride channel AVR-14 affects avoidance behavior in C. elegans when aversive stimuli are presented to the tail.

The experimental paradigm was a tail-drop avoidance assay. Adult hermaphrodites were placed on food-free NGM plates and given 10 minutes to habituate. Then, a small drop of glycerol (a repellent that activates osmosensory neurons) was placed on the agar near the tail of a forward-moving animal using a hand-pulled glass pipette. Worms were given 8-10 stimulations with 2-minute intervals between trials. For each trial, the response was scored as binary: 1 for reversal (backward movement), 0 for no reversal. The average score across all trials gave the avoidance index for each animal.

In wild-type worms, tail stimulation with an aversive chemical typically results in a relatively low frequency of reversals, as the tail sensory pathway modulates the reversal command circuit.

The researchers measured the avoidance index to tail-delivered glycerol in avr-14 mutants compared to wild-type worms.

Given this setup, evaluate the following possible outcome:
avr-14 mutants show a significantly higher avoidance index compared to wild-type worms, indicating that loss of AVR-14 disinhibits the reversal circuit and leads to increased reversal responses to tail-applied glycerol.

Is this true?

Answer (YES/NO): NO